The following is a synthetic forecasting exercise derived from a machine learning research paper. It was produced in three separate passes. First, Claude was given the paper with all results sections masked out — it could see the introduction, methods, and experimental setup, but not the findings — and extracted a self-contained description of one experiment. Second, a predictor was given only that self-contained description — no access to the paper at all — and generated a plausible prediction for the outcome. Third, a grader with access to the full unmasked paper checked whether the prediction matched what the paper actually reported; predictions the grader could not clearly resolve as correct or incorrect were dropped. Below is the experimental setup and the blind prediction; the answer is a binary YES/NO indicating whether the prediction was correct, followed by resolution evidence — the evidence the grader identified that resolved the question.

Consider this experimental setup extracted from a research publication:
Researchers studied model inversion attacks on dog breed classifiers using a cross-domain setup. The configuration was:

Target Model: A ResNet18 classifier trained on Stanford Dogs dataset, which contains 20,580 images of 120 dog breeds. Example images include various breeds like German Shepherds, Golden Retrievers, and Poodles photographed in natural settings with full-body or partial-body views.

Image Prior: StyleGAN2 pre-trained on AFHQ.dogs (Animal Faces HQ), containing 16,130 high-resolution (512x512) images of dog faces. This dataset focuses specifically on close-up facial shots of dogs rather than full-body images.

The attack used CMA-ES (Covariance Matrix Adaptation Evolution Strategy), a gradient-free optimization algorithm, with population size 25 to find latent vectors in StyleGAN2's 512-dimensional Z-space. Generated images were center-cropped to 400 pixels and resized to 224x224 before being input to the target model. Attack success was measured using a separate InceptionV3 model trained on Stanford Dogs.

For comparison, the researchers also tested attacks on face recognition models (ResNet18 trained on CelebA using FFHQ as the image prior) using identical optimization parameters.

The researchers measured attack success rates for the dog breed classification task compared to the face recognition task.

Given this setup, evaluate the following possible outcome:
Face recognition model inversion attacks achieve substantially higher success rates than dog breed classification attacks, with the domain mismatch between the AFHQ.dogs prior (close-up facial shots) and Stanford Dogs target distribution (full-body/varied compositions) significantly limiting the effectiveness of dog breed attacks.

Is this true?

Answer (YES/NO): NO